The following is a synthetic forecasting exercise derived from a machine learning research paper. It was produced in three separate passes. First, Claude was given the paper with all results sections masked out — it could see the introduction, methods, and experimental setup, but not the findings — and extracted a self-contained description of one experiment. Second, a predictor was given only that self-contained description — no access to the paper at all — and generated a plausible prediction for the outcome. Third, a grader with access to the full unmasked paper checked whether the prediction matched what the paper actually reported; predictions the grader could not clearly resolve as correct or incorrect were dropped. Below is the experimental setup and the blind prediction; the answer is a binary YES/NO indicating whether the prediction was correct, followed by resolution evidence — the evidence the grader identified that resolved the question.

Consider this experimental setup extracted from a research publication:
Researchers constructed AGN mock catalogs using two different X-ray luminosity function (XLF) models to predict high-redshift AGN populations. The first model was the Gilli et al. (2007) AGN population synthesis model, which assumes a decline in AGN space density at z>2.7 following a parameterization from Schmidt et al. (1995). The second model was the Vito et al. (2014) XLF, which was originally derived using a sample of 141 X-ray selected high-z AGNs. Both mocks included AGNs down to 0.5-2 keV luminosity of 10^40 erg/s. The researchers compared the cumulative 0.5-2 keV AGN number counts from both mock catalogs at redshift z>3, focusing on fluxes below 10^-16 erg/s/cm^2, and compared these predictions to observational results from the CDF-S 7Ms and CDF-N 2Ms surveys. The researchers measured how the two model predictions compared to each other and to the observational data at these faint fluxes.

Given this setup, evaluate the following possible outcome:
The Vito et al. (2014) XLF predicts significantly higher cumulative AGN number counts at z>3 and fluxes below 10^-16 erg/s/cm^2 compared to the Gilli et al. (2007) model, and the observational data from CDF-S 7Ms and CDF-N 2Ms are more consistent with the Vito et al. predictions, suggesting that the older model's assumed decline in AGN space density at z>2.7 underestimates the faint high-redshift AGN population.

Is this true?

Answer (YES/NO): YES